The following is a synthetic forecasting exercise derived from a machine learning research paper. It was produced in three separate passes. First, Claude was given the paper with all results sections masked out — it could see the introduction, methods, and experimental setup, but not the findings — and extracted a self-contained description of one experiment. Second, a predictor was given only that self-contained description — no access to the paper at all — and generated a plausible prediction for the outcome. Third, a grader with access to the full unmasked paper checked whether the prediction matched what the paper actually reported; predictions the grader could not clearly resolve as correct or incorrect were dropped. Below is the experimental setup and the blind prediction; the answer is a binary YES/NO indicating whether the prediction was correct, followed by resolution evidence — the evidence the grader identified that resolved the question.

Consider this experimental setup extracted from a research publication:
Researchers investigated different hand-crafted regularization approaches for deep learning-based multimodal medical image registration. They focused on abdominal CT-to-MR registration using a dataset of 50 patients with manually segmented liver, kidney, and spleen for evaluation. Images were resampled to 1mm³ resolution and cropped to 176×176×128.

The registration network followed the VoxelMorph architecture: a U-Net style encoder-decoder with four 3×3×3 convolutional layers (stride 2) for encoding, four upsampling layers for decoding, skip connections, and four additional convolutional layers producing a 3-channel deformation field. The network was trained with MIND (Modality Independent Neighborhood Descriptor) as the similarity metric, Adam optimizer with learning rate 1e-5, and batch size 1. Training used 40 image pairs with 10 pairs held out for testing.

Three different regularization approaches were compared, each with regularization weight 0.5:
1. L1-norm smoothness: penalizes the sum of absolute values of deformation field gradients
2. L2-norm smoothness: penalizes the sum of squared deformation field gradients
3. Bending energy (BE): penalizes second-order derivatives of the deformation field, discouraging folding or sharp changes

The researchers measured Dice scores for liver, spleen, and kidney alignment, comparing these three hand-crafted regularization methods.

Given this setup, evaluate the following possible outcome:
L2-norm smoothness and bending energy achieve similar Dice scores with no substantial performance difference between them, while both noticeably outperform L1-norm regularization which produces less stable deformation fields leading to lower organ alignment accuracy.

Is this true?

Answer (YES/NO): NO